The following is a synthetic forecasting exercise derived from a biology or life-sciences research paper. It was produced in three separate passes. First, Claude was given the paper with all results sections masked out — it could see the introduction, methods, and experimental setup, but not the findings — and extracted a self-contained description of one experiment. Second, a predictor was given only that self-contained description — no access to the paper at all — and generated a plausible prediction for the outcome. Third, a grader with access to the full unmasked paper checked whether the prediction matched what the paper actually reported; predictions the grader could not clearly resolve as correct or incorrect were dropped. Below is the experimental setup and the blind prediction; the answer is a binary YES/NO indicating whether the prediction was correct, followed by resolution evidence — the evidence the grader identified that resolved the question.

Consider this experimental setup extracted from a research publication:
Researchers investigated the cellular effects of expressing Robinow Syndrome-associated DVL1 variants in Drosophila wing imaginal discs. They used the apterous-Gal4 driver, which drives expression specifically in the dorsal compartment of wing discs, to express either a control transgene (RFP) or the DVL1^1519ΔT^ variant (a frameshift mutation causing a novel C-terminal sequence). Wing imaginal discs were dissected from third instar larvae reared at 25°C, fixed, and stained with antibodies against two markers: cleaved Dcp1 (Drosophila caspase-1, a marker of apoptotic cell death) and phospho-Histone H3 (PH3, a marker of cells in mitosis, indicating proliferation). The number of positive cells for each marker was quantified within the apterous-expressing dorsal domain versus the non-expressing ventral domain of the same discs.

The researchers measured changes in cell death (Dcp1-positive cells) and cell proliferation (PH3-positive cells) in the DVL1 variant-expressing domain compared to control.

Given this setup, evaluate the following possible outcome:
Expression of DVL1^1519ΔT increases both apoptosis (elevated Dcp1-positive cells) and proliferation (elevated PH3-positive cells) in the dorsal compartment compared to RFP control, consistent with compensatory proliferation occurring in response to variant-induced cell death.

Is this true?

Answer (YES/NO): NO